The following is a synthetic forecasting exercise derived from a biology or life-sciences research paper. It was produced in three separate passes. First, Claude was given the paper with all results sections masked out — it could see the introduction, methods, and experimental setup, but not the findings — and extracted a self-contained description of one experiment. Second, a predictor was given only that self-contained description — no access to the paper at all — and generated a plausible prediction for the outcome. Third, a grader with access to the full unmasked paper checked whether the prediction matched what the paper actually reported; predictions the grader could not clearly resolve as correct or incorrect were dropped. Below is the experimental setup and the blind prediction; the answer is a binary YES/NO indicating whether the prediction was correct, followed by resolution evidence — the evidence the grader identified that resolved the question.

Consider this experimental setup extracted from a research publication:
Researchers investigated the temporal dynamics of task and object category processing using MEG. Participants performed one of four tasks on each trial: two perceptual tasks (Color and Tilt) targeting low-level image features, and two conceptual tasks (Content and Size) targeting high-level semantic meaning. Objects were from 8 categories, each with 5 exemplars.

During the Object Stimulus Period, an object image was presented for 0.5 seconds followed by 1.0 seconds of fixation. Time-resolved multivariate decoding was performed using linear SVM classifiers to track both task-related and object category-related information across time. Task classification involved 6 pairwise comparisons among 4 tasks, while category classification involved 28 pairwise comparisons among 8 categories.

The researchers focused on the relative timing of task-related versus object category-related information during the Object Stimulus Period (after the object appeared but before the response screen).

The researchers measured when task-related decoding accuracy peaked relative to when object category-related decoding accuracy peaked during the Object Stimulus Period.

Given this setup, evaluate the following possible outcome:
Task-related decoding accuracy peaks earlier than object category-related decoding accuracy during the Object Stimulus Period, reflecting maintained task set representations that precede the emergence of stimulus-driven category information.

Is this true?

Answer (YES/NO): NO